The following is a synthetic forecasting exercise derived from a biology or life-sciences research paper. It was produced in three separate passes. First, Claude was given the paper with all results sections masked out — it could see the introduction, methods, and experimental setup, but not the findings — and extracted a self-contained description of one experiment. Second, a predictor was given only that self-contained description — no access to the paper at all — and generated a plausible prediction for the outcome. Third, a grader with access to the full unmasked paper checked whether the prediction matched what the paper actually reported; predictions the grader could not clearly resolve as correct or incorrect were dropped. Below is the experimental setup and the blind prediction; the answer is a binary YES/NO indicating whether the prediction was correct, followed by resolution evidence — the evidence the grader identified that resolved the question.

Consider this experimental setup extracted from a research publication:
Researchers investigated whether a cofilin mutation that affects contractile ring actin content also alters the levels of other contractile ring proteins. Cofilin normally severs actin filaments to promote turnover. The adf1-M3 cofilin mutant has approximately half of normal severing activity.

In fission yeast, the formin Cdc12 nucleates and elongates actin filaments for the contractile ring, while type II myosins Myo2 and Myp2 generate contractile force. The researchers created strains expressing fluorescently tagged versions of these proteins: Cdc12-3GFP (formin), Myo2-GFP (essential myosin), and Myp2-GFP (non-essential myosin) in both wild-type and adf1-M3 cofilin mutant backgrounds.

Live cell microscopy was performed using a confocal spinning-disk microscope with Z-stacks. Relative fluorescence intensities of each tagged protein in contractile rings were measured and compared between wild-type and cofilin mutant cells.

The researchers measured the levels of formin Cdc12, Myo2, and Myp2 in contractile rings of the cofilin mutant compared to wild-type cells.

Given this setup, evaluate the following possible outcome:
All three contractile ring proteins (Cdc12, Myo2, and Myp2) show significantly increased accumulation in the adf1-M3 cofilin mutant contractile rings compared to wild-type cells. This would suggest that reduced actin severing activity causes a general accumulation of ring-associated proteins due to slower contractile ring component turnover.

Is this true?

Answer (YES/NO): YES